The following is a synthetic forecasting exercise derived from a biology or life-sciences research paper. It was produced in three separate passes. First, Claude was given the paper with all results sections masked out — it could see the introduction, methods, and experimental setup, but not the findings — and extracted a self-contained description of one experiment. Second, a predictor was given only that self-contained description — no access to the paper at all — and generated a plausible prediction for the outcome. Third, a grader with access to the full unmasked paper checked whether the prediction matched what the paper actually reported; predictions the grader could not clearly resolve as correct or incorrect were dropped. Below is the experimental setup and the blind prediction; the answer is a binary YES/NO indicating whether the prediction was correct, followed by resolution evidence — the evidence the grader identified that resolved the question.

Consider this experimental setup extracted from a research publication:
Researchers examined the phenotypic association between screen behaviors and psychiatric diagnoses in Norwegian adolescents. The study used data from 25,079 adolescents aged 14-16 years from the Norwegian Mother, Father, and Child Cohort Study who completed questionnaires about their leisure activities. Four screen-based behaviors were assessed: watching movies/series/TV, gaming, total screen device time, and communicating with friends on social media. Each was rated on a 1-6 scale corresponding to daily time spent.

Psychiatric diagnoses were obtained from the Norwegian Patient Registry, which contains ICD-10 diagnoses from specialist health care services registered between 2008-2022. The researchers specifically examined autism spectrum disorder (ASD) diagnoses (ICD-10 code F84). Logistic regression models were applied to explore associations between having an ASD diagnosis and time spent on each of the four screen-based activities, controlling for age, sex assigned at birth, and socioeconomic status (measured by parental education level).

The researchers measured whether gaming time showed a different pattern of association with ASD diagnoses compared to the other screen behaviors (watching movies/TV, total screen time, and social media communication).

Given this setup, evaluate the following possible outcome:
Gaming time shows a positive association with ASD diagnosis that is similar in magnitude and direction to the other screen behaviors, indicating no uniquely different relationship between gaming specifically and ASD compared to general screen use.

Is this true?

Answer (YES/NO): NO